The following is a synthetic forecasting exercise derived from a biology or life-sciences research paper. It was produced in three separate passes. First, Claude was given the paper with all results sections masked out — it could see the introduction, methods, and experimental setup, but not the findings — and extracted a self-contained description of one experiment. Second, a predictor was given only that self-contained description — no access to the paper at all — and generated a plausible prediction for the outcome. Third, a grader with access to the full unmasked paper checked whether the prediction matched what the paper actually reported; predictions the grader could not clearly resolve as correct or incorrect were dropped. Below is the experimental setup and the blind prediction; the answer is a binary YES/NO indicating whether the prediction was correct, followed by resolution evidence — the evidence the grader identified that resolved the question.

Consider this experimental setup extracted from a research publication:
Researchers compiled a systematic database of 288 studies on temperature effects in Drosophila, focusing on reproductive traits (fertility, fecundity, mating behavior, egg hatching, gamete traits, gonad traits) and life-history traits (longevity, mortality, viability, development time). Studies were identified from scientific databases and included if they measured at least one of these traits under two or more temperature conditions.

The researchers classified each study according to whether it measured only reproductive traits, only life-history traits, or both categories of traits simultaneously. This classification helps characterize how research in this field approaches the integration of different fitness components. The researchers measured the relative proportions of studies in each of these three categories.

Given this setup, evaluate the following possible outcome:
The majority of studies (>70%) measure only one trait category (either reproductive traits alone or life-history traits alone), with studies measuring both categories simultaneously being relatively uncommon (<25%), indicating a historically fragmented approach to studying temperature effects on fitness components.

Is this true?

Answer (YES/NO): YES